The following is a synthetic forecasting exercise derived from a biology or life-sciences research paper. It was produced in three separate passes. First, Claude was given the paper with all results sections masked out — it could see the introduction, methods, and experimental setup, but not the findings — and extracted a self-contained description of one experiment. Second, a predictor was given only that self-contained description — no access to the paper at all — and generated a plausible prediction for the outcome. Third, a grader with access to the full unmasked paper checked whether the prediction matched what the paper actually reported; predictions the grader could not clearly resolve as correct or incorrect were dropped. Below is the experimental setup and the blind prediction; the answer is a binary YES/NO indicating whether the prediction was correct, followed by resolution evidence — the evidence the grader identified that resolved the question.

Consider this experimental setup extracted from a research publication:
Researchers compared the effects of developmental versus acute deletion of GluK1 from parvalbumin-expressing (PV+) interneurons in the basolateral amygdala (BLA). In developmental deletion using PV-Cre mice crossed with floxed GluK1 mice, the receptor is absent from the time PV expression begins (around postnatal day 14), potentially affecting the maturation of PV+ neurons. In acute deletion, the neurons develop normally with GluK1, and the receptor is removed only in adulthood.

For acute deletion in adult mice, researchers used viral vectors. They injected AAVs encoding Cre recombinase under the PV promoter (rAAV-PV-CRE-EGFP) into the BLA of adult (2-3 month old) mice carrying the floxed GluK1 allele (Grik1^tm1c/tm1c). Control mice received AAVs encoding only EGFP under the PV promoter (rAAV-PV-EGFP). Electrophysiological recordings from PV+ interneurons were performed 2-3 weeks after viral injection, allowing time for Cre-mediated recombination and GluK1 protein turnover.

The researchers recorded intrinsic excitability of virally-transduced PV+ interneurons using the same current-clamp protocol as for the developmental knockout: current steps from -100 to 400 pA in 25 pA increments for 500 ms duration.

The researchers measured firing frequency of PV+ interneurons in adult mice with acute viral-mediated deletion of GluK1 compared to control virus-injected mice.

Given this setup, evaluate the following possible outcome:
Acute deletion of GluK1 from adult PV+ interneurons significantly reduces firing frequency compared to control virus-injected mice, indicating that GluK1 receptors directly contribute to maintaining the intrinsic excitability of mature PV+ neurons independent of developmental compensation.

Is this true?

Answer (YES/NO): YES